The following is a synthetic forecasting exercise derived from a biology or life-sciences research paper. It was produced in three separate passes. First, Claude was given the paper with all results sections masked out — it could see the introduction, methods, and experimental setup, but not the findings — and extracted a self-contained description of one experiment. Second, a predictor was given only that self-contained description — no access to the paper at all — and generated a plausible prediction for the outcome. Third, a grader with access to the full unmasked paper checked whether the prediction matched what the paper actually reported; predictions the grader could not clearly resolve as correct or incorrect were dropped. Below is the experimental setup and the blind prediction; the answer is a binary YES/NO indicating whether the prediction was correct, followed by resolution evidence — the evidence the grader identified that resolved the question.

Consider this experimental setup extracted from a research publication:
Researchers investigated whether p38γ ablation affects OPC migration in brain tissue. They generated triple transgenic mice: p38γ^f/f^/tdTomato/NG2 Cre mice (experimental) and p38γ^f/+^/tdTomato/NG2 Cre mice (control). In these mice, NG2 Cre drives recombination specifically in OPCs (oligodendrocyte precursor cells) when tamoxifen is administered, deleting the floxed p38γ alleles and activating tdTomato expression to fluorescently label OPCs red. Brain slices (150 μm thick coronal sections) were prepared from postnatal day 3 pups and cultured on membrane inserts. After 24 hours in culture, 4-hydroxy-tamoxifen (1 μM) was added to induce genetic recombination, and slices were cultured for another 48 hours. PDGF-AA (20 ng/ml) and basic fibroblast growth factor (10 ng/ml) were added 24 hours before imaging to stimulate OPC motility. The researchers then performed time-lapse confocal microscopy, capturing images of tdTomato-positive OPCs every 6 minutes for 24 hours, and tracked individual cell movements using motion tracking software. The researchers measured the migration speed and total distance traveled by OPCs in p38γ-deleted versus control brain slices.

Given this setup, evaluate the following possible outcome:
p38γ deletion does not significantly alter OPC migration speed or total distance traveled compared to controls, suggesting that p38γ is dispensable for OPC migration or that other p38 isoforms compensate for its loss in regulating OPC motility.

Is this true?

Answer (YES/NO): NO